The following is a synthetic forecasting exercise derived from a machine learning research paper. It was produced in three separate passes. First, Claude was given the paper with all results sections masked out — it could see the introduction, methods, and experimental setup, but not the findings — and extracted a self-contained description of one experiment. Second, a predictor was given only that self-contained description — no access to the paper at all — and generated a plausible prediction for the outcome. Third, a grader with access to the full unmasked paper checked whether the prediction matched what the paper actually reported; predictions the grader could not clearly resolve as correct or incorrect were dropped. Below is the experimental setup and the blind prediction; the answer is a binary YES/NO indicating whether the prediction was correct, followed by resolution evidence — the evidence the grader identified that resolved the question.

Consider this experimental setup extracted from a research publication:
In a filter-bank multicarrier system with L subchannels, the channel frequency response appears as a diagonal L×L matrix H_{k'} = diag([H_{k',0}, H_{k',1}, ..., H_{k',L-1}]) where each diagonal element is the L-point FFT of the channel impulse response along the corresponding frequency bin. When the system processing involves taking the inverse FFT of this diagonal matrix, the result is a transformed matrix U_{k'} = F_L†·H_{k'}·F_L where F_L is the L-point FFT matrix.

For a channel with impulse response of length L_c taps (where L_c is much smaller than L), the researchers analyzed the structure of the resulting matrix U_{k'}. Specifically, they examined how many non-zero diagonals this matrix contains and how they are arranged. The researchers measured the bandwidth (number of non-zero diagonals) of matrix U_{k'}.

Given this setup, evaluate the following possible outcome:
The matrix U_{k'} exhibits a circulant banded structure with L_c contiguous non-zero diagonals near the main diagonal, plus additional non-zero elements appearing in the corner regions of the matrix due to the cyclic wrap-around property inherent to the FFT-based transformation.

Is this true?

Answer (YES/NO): YES